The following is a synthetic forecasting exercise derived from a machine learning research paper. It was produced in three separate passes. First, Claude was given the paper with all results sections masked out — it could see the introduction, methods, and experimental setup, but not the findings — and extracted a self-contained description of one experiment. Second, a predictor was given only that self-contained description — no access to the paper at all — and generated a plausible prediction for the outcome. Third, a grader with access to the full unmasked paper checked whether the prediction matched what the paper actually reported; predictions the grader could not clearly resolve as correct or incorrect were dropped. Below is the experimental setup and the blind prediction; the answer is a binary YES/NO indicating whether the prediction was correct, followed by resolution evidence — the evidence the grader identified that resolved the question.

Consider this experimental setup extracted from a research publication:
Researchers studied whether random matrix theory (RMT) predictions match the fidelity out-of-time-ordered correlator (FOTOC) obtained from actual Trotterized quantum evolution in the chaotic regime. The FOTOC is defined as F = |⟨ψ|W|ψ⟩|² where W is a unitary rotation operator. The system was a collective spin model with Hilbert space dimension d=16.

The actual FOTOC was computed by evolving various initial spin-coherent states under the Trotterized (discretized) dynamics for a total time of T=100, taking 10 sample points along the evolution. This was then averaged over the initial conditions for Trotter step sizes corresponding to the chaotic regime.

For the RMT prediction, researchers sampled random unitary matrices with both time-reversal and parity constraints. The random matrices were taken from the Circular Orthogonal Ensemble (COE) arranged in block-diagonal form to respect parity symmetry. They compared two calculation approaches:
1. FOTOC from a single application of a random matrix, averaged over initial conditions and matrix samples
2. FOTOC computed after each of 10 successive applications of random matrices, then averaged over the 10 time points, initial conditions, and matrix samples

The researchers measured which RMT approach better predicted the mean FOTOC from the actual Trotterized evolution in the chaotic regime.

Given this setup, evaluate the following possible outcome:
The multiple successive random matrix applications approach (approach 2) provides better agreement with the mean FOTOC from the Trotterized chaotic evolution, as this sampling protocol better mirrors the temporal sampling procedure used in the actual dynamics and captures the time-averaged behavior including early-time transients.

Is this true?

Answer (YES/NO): YES